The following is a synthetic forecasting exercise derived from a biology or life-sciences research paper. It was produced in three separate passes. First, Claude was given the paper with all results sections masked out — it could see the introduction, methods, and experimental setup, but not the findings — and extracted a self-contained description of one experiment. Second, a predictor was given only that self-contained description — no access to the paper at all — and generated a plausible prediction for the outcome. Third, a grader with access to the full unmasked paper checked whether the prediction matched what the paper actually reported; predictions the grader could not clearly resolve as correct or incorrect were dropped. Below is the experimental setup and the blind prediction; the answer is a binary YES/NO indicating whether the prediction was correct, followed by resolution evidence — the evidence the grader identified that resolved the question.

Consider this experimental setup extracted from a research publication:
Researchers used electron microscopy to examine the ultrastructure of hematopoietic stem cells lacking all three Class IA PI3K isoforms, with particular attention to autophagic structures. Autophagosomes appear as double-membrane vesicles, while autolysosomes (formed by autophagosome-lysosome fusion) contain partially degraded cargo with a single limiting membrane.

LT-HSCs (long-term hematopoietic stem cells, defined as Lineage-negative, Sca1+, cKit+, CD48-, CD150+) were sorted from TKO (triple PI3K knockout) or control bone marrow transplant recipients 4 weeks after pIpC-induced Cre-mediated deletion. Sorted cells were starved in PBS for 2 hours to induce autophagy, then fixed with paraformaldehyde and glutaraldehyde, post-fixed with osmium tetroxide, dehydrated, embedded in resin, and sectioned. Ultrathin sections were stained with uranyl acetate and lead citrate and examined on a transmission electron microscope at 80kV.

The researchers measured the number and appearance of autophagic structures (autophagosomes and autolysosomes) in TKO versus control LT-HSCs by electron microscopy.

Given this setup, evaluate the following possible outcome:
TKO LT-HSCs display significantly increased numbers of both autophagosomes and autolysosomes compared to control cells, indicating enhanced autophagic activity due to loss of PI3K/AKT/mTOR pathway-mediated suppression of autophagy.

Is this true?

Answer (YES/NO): NO